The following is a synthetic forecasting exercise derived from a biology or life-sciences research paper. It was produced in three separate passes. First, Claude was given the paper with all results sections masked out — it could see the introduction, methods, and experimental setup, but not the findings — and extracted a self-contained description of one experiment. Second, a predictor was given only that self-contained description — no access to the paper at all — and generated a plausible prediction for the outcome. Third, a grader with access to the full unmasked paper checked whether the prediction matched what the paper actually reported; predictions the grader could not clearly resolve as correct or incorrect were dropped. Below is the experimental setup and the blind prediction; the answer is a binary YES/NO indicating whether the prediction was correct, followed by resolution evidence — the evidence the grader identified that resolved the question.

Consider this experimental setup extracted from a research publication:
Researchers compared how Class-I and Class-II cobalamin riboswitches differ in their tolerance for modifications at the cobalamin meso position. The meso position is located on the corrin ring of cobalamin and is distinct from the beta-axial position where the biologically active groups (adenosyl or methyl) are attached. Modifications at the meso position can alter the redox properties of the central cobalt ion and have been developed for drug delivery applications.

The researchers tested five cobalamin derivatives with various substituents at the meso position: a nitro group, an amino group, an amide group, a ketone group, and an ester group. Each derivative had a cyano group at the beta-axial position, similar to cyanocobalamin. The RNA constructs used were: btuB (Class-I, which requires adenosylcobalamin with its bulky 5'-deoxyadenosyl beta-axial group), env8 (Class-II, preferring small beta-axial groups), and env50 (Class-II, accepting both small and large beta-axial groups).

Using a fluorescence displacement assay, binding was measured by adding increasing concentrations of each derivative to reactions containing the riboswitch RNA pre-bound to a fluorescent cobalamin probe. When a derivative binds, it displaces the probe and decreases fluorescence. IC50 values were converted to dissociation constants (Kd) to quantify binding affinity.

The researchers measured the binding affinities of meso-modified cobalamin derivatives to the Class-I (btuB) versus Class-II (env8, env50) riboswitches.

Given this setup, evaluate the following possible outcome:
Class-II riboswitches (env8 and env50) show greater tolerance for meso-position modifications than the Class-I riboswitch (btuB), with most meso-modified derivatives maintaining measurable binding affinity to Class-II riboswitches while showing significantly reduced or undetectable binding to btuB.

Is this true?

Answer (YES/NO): YES